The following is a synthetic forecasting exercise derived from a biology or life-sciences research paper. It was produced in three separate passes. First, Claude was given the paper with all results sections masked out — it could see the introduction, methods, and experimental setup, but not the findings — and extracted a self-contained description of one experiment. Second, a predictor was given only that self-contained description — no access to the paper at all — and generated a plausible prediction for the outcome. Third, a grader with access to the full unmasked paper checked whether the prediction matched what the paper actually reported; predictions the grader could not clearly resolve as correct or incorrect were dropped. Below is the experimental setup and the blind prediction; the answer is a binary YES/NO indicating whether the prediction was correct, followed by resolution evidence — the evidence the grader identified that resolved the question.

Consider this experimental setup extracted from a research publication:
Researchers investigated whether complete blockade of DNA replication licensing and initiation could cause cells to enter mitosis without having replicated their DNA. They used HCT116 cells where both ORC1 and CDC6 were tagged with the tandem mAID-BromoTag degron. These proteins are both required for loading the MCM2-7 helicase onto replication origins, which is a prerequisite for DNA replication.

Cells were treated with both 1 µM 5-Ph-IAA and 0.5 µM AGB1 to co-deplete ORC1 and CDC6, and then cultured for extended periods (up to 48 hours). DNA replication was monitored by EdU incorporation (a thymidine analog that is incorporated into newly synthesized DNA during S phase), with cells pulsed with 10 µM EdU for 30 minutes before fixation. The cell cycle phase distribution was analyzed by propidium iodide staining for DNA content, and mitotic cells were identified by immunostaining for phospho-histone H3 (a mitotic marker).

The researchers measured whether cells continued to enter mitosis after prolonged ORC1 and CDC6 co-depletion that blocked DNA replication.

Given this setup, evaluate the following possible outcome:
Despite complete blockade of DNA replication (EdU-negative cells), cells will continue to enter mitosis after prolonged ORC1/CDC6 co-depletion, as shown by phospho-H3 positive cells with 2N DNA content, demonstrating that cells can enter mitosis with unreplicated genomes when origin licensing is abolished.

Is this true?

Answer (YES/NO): YES